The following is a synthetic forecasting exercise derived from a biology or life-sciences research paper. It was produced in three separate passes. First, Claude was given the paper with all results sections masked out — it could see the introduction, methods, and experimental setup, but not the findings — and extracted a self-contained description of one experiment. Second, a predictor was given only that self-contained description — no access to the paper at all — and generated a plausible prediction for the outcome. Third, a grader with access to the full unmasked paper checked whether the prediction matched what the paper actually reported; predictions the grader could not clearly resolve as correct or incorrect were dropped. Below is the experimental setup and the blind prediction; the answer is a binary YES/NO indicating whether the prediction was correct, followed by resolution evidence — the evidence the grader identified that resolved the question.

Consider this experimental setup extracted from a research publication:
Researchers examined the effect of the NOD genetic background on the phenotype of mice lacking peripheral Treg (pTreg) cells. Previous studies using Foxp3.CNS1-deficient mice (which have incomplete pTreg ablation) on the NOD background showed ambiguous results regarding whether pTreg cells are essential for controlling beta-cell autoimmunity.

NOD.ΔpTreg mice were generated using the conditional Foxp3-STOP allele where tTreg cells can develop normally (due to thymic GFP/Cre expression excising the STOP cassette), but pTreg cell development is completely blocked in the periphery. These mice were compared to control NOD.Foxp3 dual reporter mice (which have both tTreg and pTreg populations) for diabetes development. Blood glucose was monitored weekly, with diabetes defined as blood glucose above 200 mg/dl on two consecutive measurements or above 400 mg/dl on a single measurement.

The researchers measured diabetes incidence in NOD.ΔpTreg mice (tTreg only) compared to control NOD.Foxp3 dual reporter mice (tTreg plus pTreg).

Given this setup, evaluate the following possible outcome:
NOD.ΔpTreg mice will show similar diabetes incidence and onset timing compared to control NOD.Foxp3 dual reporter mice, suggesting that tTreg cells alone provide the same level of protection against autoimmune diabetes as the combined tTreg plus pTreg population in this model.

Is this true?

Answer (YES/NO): YES